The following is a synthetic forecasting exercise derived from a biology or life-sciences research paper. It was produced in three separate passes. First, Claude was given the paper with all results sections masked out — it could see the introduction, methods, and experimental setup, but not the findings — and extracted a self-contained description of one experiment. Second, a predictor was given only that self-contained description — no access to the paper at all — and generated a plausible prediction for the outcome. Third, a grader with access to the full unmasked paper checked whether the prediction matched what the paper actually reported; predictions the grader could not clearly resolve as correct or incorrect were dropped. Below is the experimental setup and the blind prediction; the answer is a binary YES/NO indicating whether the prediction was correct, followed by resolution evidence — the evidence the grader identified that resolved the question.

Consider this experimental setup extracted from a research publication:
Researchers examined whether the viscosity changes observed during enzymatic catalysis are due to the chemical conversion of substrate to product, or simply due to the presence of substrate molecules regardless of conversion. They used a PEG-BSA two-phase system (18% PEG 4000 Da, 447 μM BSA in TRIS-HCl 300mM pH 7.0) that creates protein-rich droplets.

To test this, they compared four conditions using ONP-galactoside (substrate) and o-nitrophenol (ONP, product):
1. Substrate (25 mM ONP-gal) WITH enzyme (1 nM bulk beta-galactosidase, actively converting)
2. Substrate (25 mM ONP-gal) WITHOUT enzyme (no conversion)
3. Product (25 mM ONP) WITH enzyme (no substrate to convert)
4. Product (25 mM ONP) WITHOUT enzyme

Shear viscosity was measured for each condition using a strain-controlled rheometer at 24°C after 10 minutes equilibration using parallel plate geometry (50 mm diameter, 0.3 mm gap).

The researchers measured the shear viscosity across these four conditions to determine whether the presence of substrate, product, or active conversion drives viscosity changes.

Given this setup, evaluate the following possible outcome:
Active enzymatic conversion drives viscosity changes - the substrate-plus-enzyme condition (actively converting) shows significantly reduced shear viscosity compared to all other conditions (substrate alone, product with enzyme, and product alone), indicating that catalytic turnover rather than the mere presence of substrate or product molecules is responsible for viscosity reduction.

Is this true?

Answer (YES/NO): YES